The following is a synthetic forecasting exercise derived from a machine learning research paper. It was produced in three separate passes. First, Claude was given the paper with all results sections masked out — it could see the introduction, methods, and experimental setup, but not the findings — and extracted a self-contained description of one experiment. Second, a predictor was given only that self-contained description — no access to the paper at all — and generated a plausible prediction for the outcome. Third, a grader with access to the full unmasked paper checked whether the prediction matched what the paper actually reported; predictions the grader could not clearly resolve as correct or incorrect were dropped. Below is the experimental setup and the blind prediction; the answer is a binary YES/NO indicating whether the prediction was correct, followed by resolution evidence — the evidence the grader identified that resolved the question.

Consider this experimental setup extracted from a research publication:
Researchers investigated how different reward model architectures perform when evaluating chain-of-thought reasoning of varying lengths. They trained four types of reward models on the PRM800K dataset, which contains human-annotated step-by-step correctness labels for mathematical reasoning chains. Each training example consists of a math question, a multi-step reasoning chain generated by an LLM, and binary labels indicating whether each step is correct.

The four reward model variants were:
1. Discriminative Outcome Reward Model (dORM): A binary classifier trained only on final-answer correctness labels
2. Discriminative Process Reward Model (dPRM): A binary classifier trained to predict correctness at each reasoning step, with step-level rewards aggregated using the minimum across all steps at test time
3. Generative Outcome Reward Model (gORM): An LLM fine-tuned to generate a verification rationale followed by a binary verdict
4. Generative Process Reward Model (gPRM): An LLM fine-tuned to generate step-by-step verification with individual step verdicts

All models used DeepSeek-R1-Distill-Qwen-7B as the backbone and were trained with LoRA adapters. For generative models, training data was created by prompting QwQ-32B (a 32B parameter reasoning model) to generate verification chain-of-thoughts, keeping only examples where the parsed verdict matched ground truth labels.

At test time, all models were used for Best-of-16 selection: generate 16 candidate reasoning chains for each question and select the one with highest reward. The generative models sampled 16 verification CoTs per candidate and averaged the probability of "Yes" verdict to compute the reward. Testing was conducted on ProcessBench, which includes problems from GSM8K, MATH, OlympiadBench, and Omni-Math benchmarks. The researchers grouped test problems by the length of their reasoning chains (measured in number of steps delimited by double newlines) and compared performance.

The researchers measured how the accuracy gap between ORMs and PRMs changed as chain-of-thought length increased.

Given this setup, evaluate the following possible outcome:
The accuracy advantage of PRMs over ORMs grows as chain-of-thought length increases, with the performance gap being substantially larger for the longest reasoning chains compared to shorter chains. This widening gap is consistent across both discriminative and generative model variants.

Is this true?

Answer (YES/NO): NO